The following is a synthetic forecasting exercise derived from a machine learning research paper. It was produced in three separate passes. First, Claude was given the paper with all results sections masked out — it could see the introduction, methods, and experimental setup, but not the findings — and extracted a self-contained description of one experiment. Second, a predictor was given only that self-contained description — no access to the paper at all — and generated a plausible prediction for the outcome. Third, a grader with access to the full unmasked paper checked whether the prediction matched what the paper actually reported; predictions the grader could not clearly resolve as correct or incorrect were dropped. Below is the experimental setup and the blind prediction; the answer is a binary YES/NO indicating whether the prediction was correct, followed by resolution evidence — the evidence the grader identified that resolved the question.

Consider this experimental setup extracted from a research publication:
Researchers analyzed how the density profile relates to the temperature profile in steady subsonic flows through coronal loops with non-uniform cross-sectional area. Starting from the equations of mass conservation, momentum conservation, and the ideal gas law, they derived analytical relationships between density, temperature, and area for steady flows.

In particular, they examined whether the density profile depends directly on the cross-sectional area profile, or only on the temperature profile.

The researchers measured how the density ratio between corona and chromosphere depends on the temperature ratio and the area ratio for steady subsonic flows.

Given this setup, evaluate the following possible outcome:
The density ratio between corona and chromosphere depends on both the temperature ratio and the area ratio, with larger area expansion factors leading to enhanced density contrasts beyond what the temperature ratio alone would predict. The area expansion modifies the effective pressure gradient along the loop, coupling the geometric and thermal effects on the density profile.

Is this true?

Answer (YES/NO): NO